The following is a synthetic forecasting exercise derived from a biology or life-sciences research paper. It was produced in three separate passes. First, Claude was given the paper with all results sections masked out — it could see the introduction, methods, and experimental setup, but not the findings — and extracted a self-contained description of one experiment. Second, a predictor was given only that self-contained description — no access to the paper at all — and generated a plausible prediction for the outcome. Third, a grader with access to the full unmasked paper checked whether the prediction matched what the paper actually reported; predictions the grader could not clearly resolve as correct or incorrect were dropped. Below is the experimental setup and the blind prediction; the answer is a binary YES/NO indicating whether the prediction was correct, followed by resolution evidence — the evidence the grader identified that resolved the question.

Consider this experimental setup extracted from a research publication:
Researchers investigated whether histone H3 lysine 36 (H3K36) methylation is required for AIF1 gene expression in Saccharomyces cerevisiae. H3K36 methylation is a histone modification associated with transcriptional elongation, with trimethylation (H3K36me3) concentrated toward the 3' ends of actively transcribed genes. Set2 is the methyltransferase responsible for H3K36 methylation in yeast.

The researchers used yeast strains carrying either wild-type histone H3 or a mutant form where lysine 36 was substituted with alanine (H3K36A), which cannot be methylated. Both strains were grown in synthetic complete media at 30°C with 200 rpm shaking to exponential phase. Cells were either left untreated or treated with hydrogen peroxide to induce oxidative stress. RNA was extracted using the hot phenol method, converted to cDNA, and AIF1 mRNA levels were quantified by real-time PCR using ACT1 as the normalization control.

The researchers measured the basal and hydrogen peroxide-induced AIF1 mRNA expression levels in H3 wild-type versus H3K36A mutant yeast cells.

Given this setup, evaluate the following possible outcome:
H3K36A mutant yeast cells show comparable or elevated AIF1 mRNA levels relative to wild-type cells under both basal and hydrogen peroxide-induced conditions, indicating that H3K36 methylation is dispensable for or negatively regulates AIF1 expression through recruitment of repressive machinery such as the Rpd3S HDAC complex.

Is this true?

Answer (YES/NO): NO